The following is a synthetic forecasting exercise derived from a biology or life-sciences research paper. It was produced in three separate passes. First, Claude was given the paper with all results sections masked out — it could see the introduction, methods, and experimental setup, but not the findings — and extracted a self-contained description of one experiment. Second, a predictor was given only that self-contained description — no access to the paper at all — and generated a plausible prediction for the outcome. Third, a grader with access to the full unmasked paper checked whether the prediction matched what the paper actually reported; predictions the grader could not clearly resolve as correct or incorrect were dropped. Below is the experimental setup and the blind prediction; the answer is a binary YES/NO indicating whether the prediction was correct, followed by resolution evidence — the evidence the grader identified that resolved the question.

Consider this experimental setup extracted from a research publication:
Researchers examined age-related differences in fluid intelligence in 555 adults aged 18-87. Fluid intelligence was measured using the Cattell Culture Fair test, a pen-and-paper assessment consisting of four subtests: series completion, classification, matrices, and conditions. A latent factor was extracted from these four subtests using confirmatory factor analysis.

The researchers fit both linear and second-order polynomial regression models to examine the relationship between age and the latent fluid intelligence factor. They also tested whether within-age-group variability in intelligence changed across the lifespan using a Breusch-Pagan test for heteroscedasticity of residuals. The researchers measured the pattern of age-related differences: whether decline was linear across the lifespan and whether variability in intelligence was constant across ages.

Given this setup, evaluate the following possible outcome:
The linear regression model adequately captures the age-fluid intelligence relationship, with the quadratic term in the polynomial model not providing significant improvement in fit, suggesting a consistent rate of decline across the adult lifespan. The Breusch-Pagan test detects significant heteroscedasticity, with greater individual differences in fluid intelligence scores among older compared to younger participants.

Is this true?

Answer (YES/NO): NO